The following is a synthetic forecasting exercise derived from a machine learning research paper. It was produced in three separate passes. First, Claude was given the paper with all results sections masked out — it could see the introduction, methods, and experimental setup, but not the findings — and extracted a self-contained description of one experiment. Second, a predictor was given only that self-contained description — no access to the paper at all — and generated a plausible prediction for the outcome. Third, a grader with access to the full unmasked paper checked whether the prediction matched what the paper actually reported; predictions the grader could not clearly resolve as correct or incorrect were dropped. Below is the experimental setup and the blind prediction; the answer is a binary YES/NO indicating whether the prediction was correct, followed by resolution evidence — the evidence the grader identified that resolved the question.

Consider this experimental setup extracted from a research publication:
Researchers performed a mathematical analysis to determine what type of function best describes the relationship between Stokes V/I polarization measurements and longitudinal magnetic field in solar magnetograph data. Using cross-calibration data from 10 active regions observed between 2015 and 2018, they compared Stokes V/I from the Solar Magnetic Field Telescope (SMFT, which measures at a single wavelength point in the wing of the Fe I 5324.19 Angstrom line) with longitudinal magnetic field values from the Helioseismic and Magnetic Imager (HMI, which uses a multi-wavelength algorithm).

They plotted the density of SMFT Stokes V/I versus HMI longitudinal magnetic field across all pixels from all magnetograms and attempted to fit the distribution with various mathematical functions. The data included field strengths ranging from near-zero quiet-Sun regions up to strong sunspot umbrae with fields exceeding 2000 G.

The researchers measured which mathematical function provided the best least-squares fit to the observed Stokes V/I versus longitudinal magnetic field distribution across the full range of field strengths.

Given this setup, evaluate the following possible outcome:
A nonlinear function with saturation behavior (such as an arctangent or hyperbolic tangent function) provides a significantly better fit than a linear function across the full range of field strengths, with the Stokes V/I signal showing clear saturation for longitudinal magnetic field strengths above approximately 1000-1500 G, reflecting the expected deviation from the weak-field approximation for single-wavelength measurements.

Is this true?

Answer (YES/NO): YES